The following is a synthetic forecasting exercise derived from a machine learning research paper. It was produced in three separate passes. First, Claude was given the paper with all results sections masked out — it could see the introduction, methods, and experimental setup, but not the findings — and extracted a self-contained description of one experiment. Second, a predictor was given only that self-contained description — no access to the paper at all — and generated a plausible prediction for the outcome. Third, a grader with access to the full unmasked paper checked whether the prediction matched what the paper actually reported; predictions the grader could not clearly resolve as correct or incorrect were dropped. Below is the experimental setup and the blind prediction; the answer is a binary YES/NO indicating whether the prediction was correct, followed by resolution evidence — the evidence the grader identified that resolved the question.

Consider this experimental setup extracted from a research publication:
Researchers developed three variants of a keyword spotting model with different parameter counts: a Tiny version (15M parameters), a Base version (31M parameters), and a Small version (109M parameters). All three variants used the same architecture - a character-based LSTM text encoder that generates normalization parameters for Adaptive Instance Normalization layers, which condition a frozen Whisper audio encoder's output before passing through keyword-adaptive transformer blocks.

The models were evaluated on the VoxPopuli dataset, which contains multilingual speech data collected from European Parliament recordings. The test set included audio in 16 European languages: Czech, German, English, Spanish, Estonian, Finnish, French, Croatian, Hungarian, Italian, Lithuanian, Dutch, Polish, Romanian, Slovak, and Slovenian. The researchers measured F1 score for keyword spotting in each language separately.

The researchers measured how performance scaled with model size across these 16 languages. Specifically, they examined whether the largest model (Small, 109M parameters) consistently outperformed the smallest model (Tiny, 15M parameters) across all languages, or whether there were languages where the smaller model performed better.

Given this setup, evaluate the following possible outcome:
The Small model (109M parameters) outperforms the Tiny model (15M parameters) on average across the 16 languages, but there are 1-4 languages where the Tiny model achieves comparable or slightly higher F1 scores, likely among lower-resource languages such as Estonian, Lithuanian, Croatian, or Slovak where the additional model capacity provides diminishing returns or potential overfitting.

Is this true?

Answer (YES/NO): NO